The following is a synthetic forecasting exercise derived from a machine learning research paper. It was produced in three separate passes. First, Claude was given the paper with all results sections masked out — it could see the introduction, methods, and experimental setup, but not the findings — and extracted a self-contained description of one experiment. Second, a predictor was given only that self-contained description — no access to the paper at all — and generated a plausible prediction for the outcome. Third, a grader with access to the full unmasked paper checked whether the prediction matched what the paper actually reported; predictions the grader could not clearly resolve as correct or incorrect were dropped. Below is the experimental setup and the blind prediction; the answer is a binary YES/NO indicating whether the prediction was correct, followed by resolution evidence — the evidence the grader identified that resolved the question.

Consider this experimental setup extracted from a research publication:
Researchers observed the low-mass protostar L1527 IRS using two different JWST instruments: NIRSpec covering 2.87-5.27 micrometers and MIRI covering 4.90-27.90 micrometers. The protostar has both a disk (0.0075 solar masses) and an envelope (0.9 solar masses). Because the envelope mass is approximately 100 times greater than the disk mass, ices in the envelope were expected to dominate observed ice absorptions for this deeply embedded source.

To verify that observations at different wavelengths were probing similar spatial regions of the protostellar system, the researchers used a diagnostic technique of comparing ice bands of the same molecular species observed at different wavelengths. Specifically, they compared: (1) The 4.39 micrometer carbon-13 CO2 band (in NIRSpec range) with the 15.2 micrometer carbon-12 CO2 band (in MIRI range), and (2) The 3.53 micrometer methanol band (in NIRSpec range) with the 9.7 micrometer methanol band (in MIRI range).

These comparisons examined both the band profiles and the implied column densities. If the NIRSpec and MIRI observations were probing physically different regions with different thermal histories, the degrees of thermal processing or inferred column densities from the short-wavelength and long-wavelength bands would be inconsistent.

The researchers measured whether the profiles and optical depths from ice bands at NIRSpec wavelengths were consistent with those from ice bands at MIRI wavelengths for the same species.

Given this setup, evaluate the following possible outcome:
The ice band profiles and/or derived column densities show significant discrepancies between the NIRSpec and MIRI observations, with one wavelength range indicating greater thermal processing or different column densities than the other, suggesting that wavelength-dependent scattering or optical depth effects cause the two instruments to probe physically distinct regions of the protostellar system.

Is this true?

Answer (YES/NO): NO